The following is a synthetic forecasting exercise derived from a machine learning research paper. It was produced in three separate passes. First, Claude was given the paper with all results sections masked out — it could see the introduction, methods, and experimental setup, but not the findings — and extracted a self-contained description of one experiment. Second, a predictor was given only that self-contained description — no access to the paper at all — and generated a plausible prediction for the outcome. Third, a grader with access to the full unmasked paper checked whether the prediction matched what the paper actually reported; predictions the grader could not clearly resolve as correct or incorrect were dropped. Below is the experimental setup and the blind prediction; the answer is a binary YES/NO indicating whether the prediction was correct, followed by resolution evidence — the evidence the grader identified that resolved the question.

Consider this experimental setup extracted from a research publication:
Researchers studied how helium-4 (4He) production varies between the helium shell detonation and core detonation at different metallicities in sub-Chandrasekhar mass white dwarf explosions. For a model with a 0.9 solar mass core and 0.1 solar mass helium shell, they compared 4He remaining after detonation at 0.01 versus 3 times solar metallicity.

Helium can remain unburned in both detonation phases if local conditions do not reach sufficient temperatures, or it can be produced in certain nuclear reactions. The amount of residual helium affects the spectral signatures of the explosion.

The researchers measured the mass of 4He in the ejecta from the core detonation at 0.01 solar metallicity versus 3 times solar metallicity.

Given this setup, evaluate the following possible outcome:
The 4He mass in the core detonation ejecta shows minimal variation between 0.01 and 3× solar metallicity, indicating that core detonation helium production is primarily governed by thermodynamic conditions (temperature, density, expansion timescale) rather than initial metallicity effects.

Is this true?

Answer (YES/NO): NO